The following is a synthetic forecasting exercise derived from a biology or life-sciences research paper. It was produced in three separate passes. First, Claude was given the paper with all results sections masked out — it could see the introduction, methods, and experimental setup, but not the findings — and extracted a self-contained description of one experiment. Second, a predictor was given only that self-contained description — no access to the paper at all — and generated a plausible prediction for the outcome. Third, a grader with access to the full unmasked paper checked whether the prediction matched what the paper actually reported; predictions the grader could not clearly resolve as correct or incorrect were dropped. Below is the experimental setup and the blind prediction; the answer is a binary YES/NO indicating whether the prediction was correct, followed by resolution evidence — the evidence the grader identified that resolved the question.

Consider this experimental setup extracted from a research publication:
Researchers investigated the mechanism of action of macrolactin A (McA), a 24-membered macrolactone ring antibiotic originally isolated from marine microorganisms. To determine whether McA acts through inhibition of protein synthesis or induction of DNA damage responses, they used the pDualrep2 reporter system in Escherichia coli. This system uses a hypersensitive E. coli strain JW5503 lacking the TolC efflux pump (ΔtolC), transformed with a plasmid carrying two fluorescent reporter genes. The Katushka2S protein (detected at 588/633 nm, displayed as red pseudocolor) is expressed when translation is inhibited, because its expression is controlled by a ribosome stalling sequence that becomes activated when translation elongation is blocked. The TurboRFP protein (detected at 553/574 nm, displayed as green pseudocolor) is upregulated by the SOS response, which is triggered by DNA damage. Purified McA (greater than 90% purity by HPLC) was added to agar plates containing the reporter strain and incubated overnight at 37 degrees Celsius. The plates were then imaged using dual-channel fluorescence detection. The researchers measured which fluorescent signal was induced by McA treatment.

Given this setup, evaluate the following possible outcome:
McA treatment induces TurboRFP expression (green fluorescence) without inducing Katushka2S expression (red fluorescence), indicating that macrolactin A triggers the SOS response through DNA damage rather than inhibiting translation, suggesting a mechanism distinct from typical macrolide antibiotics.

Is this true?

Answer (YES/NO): NO